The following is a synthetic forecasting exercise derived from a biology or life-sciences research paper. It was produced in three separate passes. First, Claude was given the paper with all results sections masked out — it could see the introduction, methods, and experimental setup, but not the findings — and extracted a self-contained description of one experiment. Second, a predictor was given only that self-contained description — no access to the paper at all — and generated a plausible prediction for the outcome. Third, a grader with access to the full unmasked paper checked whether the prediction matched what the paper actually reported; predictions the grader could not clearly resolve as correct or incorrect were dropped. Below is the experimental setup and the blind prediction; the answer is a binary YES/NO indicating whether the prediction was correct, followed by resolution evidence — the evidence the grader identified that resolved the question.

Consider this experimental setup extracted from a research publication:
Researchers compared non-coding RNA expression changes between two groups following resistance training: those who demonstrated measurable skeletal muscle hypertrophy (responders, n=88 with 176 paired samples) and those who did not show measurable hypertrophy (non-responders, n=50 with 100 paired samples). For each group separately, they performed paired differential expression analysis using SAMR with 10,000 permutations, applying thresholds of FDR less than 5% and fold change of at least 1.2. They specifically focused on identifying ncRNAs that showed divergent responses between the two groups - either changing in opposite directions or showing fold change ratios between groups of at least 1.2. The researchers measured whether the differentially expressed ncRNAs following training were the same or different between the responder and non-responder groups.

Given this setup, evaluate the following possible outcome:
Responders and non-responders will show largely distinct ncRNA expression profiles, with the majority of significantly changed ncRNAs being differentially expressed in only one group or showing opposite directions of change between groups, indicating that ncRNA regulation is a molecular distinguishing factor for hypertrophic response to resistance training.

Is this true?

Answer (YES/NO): NO